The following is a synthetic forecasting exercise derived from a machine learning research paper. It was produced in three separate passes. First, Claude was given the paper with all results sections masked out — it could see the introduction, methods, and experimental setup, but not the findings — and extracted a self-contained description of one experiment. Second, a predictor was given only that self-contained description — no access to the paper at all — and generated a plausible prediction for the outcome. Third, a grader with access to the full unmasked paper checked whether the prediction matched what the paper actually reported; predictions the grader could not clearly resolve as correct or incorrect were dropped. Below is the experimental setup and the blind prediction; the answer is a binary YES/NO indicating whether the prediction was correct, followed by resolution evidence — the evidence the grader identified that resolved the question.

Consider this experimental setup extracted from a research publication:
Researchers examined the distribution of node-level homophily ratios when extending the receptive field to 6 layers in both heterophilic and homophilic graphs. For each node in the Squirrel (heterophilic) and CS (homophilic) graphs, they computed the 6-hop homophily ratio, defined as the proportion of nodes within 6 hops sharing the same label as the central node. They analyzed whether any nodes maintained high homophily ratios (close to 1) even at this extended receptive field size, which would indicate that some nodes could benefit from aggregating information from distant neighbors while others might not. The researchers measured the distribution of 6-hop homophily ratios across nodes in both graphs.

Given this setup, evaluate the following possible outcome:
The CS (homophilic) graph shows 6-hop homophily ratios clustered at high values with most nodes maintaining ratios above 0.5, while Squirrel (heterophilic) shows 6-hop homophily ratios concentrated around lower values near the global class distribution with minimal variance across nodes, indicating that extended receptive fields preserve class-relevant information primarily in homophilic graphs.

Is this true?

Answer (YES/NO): NO